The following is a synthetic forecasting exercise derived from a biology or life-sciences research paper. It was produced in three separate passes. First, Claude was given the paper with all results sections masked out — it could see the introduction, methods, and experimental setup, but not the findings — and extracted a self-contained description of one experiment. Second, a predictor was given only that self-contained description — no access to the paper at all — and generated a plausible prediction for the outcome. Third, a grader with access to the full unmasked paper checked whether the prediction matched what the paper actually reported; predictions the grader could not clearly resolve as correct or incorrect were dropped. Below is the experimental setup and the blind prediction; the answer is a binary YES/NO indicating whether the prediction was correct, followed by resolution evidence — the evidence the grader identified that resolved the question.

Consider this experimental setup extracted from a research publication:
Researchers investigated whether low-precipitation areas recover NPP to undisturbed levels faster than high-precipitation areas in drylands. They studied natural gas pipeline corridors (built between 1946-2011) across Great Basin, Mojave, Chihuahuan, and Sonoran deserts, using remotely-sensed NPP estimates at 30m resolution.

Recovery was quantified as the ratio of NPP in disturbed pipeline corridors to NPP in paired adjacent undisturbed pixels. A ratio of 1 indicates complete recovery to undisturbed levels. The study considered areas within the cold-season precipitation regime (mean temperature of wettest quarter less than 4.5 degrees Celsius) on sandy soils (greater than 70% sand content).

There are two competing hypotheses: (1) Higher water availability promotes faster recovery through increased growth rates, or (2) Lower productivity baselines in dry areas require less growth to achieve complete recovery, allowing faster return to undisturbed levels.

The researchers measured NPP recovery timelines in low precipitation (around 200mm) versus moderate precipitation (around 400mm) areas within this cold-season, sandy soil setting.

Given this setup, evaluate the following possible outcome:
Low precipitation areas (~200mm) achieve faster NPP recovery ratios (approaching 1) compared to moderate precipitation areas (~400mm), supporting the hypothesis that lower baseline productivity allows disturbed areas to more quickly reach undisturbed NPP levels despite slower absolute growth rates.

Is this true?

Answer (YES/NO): YES